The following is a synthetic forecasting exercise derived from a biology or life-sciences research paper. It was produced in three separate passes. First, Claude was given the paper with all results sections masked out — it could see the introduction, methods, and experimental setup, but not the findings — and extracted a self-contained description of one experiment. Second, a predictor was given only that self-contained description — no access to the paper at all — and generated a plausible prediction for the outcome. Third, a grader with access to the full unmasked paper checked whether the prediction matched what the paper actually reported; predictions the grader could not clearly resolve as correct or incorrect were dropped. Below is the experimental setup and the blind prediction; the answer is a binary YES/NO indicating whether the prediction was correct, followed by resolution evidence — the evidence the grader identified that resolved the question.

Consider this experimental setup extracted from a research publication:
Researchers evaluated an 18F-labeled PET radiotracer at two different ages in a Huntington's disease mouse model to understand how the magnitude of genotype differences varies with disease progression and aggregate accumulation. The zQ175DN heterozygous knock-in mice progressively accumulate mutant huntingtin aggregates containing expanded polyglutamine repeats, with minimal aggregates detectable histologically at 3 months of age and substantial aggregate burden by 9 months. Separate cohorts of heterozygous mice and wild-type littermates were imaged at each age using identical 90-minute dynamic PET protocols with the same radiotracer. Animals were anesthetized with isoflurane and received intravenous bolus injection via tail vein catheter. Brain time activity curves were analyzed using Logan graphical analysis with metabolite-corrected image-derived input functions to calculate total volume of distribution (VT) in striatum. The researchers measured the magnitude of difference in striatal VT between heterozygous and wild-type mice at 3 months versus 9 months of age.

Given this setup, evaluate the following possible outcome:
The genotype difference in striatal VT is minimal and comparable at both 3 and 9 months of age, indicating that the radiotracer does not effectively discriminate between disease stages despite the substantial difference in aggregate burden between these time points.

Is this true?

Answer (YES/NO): NO